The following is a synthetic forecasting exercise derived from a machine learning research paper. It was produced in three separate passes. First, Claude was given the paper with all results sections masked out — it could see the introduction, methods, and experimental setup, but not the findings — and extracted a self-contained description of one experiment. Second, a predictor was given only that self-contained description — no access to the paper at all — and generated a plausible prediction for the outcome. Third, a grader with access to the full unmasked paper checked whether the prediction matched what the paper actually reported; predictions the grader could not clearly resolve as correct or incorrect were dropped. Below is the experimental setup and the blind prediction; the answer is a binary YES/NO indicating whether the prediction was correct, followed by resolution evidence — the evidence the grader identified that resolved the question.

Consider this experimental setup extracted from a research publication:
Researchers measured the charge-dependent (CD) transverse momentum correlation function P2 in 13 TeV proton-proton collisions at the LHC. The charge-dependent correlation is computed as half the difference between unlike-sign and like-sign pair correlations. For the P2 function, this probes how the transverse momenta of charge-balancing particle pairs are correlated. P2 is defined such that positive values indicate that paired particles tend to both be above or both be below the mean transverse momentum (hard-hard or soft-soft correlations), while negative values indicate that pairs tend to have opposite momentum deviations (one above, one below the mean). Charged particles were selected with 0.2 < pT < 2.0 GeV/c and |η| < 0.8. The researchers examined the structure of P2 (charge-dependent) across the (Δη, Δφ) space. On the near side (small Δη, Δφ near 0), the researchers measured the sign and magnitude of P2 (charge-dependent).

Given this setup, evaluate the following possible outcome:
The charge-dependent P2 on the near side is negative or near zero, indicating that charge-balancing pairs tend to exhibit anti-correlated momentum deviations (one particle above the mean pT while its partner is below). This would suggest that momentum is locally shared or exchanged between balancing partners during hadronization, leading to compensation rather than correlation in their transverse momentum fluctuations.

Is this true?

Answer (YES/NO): NO